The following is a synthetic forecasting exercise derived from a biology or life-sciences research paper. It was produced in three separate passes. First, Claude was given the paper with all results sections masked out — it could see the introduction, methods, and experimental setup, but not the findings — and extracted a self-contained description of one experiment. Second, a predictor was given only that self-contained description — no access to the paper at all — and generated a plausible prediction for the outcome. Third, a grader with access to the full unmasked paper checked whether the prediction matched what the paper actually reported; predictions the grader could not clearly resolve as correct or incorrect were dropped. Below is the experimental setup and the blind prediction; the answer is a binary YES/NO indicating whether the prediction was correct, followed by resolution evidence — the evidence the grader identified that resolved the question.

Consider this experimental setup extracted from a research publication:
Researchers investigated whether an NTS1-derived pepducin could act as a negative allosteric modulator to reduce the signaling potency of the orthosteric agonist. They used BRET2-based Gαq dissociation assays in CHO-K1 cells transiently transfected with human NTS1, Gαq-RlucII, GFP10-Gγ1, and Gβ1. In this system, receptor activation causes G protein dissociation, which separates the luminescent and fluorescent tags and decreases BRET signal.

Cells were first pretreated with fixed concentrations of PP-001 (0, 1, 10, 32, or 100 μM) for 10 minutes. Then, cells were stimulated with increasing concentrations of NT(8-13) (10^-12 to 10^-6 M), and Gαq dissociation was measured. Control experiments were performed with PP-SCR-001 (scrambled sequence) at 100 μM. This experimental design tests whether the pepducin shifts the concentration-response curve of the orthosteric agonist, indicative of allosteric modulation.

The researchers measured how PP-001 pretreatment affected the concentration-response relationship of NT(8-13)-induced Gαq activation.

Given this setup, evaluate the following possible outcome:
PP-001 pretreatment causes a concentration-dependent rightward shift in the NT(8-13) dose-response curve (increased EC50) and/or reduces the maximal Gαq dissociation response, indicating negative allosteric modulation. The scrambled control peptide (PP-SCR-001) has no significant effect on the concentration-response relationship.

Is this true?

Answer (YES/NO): NO